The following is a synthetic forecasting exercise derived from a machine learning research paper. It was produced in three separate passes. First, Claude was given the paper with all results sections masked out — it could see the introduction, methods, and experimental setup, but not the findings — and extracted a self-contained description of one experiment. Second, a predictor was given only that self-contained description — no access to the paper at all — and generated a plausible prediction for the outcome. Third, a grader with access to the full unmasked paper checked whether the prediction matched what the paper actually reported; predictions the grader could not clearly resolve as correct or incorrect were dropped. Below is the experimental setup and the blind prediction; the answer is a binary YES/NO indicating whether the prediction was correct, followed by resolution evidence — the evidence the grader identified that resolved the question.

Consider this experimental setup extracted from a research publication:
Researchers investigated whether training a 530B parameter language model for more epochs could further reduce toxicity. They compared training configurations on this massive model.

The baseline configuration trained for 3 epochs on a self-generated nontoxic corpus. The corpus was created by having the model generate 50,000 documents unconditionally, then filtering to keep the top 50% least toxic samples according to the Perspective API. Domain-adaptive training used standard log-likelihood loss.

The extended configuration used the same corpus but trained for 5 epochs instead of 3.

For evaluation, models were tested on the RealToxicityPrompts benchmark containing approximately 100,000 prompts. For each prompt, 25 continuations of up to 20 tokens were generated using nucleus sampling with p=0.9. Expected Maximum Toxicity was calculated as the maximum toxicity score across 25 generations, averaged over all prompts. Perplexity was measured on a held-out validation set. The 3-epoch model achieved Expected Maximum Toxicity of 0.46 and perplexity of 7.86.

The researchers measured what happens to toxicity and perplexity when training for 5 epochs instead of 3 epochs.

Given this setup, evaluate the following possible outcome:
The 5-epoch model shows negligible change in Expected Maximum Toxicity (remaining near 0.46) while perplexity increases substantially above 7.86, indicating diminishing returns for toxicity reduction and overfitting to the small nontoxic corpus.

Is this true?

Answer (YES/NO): NO